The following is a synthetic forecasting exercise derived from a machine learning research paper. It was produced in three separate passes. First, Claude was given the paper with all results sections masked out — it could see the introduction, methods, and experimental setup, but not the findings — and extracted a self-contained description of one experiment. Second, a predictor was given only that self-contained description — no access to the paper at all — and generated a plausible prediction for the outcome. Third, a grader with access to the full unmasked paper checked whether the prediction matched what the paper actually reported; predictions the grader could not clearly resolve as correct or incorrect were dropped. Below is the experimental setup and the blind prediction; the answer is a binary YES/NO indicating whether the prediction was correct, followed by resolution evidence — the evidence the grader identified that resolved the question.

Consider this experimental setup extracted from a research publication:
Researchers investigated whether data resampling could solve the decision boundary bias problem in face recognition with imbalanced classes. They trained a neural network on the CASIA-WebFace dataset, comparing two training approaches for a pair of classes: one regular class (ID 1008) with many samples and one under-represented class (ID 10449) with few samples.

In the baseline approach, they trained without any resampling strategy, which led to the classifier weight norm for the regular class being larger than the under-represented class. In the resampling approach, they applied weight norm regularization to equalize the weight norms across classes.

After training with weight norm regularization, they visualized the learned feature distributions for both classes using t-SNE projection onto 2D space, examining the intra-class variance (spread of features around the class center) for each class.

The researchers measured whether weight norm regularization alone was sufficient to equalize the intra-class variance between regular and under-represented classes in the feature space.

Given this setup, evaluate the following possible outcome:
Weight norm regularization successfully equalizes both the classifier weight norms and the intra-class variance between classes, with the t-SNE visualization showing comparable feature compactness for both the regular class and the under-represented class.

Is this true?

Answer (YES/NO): NO